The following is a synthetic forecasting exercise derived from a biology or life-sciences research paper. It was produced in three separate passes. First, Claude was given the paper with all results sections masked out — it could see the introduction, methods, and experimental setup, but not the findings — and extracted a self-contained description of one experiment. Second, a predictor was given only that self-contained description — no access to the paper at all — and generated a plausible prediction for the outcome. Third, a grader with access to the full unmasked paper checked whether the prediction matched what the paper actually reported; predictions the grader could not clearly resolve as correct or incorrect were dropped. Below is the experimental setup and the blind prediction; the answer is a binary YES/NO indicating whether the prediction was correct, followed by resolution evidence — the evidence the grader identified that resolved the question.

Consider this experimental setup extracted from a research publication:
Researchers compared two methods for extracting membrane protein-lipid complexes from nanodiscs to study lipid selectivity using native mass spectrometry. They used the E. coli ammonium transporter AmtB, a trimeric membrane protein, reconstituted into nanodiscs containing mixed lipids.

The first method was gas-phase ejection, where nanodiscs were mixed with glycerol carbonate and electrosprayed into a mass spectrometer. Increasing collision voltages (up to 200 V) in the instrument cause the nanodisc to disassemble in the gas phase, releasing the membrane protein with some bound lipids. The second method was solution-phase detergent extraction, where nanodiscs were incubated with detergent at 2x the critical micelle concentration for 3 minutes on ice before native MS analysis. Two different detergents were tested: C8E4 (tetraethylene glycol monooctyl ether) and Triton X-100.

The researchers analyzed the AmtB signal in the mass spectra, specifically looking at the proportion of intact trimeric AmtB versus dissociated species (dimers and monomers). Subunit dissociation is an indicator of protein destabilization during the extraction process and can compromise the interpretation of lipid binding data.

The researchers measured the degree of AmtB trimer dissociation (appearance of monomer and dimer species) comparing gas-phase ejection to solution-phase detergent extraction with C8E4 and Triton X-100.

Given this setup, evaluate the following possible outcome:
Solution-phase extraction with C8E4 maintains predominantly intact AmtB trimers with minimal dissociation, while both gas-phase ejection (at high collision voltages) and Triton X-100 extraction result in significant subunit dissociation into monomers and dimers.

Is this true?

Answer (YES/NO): NO